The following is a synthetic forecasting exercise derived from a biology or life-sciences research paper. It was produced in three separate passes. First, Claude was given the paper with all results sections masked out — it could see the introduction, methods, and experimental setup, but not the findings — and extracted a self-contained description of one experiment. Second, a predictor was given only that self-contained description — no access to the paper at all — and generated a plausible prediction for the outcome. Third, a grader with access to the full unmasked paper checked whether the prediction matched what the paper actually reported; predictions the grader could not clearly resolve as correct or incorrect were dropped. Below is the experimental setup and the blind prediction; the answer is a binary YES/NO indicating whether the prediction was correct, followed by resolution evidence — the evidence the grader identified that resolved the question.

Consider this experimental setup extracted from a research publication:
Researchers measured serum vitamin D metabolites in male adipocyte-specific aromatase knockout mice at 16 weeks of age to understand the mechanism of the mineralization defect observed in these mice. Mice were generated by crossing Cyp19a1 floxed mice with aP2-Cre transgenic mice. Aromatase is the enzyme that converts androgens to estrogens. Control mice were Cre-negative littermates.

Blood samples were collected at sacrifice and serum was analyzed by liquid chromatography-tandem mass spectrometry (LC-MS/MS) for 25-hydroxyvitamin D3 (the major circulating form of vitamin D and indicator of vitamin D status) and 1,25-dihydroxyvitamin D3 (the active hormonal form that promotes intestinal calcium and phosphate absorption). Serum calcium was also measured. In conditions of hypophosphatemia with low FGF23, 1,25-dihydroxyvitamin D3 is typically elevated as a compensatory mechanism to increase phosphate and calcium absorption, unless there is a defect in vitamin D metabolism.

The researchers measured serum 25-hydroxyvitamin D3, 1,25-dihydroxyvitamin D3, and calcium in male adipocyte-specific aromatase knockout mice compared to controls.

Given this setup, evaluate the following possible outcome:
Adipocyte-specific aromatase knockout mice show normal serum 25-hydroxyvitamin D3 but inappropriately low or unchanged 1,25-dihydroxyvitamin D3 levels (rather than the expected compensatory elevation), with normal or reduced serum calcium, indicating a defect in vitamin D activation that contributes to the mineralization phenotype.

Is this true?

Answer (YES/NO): NO